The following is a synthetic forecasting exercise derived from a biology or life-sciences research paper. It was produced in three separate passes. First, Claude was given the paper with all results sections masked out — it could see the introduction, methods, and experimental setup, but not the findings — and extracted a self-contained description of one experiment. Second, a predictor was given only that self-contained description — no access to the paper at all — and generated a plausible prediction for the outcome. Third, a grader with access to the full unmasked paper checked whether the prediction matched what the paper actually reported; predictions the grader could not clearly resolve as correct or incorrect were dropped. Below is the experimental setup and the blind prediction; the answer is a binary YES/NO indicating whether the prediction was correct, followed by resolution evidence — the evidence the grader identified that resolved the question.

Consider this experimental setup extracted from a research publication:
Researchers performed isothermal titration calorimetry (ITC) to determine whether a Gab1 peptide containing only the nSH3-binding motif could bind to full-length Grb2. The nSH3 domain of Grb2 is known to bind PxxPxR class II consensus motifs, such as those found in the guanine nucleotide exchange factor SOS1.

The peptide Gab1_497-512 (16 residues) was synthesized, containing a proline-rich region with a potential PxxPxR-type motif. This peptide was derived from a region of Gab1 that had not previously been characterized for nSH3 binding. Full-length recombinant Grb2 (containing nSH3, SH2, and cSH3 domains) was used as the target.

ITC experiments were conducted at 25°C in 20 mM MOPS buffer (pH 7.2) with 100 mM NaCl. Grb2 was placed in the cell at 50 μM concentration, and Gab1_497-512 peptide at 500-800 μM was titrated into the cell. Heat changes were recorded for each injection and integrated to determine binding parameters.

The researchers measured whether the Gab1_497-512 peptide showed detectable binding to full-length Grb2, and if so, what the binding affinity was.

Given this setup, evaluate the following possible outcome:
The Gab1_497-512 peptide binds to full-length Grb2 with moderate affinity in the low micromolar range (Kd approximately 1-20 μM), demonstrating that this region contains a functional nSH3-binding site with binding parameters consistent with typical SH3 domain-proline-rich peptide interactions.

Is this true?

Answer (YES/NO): NO